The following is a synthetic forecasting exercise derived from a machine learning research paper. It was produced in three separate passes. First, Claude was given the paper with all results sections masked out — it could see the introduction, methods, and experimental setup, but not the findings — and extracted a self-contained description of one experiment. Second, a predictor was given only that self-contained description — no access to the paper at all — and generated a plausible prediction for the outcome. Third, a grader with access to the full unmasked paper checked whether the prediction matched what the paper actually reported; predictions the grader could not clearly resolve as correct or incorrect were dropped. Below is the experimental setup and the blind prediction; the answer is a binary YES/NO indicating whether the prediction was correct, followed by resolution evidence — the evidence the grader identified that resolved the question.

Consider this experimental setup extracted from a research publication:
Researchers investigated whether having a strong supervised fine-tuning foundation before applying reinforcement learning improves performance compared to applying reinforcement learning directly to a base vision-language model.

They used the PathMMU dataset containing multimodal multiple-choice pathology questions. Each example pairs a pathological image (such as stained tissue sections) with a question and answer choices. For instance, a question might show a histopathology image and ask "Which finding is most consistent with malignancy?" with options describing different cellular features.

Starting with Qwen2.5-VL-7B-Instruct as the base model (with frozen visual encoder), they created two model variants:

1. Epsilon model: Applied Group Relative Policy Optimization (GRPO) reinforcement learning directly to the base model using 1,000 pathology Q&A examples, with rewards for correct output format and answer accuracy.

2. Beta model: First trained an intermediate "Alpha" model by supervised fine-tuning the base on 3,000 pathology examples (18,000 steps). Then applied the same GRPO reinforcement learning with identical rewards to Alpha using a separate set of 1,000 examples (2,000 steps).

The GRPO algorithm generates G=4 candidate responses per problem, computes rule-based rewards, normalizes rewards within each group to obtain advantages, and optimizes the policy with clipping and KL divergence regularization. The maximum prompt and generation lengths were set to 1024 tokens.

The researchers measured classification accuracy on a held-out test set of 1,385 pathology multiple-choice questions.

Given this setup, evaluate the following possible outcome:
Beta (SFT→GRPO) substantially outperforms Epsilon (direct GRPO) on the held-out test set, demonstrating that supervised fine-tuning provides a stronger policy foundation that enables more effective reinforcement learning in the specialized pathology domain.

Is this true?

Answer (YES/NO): YES